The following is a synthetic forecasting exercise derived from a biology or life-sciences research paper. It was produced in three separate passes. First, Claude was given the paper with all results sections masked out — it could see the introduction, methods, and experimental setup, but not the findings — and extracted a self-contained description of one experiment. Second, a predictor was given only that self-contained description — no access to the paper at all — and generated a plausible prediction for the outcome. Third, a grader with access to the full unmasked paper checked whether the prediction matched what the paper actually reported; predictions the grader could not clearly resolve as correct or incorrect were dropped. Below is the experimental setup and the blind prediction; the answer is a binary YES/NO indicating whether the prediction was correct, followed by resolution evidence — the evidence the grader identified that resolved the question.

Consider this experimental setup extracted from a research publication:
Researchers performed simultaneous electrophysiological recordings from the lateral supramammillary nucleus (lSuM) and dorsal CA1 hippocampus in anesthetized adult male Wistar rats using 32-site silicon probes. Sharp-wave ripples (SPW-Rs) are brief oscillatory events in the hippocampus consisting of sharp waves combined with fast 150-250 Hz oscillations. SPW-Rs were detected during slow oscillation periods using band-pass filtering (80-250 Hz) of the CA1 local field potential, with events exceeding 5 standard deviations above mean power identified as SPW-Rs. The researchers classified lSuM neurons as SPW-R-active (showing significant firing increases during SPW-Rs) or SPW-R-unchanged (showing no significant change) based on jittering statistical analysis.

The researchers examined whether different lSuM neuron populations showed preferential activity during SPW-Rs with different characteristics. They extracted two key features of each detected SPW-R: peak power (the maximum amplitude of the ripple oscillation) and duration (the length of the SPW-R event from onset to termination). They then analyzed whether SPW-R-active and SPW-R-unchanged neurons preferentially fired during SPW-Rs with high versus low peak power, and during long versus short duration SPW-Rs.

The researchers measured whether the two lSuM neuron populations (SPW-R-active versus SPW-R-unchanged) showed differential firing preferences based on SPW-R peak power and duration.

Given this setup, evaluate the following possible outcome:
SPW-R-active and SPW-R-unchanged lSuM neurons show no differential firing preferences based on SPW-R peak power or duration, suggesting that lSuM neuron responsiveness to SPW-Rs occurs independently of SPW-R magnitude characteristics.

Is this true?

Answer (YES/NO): NO